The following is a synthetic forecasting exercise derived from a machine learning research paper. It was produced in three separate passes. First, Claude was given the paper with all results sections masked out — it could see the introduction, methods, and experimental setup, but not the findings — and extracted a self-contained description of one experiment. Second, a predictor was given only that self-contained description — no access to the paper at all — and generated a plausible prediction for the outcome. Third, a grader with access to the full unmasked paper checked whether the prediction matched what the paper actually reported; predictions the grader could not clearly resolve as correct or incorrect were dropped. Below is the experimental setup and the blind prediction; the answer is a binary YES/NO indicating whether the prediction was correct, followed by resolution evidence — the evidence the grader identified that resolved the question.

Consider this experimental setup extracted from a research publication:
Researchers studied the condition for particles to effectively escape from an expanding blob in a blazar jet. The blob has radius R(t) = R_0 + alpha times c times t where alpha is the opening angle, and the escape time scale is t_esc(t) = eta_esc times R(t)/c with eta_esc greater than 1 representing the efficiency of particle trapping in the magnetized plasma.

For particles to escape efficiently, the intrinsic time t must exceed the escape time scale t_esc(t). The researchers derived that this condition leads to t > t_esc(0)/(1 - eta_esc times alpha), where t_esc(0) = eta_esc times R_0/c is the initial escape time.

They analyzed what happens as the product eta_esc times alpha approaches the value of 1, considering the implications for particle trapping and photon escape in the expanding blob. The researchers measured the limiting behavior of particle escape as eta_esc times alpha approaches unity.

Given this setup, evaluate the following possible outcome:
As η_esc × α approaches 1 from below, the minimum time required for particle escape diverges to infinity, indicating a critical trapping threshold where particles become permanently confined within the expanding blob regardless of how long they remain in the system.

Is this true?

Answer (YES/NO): YES